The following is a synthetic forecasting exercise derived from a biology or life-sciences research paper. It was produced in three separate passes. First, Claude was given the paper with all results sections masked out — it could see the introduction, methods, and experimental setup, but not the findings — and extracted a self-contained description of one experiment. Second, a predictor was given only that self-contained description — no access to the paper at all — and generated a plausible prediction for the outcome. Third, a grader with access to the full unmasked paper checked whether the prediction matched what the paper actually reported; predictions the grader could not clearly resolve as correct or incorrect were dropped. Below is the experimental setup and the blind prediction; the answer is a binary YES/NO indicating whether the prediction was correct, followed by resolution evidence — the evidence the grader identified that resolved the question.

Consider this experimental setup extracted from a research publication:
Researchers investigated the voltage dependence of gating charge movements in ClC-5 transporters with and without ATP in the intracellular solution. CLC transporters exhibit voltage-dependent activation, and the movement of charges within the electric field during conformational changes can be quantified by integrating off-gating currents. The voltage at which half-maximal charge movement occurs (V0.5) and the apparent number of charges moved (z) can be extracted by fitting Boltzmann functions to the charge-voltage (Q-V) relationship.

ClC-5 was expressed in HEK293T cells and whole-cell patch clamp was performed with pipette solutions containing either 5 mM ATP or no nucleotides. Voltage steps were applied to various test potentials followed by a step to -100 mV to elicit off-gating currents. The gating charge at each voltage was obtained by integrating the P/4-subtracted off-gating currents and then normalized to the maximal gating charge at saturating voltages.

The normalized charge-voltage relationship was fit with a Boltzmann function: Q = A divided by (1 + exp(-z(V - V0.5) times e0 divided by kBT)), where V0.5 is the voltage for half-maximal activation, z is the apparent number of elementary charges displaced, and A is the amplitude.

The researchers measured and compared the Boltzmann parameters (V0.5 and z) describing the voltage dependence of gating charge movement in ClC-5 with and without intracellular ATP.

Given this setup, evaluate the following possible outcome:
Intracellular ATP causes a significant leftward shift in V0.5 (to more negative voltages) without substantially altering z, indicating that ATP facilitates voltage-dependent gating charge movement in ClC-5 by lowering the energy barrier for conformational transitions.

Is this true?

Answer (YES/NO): NO